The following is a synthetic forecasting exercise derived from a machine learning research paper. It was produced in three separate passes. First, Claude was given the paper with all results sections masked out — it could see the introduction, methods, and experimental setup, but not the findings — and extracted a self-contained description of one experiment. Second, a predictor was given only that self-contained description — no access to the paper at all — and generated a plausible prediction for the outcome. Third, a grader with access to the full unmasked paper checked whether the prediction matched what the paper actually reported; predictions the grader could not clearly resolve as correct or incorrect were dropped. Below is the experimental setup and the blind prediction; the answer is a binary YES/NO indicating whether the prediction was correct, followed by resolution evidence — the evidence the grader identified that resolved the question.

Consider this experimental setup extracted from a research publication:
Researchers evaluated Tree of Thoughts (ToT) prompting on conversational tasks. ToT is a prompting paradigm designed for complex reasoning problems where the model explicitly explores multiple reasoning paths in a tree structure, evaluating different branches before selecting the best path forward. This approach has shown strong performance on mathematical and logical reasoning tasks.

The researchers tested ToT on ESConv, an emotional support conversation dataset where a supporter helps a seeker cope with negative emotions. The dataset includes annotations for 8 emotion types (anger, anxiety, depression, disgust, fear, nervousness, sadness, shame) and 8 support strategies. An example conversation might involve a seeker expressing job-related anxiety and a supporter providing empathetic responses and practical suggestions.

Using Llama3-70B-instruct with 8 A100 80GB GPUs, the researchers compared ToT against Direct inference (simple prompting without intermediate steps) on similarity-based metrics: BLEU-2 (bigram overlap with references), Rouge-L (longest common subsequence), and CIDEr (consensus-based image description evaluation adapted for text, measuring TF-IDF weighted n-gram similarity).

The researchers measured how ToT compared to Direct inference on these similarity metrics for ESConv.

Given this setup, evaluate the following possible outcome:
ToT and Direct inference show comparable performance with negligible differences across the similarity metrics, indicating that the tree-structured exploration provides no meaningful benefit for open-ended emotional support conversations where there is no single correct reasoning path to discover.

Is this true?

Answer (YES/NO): NO